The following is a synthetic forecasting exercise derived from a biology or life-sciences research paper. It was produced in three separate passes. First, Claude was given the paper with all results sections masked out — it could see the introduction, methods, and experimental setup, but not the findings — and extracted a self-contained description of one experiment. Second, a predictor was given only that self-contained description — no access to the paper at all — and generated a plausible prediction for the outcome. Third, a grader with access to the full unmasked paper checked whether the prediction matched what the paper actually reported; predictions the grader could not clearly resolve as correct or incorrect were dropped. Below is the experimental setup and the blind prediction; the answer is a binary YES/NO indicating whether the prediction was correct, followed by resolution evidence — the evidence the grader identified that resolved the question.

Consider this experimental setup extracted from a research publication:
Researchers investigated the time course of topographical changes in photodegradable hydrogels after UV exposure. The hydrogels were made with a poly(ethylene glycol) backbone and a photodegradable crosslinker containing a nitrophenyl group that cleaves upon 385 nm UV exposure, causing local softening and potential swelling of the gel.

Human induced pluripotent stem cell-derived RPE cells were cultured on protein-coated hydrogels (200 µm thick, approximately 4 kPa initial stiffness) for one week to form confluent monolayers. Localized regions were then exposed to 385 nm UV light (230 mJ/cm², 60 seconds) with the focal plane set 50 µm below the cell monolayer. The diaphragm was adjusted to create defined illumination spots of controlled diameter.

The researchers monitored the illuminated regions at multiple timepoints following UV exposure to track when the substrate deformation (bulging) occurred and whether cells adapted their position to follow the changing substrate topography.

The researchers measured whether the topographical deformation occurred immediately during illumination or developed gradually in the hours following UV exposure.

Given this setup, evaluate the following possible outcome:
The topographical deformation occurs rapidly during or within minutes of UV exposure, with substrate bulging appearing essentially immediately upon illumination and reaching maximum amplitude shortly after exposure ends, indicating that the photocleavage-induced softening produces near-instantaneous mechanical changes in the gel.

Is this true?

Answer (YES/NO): NO